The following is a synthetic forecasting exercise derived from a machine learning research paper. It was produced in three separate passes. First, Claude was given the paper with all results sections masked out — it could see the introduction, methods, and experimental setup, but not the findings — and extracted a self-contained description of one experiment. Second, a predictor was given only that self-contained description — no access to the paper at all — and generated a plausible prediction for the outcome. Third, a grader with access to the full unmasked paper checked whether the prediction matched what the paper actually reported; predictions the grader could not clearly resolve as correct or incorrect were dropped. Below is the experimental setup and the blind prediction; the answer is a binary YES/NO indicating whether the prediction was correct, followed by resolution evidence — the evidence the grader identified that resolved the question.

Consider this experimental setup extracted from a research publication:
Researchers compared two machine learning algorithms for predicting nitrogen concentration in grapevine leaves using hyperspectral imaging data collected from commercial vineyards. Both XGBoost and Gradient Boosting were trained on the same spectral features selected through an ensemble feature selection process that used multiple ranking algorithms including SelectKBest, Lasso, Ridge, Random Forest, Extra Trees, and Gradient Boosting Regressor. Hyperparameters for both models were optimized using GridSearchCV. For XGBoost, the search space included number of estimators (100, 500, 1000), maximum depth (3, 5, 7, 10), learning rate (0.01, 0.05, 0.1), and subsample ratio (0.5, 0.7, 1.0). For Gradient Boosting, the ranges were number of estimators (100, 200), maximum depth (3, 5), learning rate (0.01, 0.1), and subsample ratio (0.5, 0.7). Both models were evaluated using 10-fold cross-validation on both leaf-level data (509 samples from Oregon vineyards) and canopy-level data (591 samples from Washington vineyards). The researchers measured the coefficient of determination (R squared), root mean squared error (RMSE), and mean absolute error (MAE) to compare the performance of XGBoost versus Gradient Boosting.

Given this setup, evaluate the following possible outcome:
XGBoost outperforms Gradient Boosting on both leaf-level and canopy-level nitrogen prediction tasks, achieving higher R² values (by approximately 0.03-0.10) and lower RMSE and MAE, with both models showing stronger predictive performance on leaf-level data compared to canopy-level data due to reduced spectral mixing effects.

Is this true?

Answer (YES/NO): NO